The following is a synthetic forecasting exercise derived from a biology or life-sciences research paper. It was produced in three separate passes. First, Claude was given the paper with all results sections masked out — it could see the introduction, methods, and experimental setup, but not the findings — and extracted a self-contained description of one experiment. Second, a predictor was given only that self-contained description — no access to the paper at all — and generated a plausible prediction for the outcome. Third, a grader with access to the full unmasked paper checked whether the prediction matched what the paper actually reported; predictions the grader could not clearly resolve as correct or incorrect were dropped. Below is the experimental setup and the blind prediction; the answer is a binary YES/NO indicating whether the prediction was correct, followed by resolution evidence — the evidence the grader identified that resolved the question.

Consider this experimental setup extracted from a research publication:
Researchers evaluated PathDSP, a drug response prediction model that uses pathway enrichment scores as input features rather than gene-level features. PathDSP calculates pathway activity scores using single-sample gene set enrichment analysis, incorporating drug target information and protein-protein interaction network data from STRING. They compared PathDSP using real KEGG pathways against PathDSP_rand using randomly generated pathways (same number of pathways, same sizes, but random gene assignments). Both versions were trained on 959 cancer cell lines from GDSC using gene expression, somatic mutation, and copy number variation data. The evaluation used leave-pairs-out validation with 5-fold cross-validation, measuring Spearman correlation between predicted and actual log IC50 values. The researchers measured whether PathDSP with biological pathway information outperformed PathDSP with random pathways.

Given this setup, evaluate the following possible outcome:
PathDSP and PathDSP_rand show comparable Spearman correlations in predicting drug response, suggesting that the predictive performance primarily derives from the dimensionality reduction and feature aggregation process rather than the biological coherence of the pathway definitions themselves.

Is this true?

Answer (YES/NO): YES